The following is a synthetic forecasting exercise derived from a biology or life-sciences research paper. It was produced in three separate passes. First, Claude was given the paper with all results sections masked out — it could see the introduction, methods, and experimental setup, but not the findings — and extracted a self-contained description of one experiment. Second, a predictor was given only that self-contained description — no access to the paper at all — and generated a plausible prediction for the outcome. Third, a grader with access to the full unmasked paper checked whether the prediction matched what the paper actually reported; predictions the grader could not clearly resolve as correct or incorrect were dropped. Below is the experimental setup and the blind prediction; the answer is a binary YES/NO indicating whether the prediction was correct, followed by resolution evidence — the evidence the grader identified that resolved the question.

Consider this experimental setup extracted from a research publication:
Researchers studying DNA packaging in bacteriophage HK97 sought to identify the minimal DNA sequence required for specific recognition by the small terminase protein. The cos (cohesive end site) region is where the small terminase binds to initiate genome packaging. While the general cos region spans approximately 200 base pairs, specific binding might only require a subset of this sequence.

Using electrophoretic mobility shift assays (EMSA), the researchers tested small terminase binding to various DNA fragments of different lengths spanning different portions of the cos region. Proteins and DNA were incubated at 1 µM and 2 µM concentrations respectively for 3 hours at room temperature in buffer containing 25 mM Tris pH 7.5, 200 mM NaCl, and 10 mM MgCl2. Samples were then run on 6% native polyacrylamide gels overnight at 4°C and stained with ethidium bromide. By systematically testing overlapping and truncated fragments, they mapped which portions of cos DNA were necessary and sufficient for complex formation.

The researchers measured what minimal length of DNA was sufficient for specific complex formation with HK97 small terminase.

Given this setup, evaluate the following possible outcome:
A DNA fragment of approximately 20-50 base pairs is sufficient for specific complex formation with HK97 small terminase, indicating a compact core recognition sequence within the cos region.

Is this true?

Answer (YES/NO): YES